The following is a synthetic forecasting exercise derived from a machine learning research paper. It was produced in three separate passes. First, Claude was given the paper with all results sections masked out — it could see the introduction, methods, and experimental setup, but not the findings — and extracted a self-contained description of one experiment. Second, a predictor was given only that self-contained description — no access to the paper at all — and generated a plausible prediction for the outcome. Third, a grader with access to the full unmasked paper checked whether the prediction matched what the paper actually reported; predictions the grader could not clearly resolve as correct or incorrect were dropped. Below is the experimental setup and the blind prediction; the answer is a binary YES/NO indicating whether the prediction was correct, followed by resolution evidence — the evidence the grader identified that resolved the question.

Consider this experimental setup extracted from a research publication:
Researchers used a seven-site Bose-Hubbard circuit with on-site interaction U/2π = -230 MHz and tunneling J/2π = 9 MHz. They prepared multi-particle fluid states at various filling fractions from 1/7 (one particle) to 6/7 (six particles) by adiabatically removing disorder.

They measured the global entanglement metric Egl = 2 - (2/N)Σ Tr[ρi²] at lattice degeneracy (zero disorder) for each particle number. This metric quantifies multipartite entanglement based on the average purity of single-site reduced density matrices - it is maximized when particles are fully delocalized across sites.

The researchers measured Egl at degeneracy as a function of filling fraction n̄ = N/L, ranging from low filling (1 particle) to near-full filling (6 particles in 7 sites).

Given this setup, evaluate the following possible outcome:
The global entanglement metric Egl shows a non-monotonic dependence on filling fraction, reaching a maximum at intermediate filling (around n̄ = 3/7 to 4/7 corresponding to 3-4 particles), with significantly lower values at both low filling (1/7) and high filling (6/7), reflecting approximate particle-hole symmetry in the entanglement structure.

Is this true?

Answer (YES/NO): NO